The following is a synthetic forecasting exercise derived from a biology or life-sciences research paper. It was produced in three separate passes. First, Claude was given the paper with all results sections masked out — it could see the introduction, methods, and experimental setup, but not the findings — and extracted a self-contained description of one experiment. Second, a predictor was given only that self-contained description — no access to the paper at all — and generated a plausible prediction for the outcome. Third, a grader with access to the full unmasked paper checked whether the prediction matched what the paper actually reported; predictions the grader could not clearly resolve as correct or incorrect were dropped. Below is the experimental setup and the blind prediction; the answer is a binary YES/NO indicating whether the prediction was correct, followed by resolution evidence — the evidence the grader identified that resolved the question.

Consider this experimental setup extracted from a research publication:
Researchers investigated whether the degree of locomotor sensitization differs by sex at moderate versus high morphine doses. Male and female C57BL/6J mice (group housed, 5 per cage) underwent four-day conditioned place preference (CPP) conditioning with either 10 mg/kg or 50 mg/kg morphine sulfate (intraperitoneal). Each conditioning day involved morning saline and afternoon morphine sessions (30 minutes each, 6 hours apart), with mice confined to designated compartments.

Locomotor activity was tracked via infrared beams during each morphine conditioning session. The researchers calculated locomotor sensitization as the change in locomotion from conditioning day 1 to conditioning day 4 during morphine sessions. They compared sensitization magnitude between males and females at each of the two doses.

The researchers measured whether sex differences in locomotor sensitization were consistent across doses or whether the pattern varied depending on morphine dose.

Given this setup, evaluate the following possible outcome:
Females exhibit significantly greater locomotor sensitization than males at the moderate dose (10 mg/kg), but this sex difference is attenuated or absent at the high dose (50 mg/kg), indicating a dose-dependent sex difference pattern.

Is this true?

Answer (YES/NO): NO